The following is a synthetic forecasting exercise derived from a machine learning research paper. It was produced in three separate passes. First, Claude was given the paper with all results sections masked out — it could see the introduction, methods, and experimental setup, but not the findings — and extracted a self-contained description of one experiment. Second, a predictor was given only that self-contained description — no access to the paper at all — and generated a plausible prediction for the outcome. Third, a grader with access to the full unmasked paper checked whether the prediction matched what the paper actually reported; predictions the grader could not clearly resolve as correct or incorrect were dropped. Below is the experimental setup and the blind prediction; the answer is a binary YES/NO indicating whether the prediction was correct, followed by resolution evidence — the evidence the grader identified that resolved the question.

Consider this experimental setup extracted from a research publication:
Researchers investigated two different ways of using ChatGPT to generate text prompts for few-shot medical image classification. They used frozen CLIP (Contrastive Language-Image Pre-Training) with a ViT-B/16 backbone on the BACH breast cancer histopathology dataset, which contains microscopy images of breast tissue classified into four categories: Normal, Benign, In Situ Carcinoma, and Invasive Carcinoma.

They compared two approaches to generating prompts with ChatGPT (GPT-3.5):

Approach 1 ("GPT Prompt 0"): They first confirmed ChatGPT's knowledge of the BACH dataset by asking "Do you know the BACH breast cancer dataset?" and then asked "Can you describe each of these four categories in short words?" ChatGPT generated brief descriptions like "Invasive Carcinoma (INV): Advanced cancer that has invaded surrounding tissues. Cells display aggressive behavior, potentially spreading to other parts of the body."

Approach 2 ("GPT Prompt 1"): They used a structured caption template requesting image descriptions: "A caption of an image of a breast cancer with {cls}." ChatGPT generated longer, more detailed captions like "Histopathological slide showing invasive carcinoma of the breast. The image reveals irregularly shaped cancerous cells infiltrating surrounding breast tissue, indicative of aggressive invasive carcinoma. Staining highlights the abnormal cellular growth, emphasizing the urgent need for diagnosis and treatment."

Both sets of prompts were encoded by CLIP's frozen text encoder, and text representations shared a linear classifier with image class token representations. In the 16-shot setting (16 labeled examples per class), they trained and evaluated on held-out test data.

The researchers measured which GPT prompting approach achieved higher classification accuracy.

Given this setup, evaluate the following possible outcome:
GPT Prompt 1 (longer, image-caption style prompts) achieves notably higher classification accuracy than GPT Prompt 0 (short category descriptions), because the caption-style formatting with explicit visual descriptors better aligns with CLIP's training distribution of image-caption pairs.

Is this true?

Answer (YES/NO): NO